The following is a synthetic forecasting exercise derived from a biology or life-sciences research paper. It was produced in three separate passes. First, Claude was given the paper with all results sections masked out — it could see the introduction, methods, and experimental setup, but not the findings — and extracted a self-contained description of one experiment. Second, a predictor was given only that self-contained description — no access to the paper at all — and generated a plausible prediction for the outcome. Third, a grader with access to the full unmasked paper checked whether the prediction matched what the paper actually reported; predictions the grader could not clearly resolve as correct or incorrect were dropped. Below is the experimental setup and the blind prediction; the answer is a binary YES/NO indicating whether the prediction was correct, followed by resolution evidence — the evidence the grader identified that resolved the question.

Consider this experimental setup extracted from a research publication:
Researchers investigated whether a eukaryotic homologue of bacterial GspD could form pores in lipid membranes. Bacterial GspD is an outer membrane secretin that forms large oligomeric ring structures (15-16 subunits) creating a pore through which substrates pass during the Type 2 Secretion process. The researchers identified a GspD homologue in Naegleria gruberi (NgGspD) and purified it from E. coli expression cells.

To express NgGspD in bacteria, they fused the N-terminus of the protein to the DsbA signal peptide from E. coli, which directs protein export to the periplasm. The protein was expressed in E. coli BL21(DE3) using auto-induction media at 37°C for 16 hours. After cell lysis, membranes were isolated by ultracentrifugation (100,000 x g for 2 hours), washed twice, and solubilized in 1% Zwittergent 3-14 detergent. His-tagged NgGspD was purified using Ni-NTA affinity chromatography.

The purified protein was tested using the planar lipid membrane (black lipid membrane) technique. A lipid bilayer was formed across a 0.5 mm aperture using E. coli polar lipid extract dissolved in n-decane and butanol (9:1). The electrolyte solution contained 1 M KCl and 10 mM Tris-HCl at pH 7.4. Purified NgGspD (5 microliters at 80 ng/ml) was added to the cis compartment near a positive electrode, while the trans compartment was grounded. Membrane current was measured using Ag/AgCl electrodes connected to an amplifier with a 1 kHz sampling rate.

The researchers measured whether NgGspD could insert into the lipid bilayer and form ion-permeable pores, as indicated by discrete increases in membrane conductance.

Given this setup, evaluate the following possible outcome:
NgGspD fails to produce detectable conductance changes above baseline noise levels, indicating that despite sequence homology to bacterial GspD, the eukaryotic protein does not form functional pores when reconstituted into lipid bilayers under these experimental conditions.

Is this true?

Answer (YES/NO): NO